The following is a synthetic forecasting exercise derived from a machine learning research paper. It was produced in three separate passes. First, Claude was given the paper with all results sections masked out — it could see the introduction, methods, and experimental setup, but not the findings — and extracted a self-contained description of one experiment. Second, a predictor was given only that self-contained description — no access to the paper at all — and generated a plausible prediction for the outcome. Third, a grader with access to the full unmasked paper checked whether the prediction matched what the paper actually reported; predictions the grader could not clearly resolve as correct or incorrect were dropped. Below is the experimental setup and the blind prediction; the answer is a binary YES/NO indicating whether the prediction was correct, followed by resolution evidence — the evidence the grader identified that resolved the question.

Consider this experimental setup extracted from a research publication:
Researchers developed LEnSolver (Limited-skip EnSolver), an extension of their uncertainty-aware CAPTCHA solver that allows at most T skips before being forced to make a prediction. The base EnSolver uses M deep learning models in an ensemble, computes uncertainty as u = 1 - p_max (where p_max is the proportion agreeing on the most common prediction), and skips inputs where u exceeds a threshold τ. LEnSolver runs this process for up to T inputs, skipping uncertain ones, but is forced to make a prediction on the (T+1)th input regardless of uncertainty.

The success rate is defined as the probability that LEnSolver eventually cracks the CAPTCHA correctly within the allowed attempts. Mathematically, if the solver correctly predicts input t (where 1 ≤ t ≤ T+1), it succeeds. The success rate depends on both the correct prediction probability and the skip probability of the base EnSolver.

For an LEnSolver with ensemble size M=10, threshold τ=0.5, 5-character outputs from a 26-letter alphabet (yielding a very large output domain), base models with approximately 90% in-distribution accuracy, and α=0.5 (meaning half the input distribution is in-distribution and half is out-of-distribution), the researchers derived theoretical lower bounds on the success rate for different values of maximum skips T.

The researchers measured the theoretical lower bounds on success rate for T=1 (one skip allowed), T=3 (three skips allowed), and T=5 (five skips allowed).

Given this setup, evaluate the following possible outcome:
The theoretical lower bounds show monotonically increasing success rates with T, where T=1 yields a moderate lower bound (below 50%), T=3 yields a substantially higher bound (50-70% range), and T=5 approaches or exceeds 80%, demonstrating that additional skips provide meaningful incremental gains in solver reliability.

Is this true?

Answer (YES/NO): NO